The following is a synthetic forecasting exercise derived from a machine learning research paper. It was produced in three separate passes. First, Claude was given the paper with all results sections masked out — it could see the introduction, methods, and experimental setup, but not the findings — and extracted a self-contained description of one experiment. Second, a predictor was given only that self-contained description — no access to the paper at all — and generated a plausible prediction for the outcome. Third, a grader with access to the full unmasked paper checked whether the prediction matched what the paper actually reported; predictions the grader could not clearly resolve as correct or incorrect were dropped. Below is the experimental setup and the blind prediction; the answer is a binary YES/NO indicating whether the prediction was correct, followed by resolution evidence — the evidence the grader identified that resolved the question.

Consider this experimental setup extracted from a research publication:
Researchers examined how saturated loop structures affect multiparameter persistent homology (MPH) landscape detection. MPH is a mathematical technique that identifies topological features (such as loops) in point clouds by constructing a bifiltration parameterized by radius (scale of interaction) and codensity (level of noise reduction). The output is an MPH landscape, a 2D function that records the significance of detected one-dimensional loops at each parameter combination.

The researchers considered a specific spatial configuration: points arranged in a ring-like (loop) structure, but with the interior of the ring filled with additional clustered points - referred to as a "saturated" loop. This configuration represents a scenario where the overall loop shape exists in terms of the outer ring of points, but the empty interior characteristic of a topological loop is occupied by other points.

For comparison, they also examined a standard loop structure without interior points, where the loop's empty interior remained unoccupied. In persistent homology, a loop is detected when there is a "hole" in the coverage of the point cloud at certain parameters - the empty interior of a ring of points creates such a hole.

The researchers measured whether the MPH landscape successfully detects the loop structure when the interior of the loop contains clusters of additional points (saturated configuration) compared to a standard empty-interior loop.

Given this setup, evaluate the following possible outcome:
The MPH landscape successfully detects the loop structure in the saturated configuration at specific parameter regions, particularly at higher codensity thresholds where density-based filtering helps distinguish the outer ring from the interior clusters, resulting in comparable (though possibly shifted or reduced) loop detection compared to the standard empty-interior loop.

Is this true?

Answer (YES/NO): NO